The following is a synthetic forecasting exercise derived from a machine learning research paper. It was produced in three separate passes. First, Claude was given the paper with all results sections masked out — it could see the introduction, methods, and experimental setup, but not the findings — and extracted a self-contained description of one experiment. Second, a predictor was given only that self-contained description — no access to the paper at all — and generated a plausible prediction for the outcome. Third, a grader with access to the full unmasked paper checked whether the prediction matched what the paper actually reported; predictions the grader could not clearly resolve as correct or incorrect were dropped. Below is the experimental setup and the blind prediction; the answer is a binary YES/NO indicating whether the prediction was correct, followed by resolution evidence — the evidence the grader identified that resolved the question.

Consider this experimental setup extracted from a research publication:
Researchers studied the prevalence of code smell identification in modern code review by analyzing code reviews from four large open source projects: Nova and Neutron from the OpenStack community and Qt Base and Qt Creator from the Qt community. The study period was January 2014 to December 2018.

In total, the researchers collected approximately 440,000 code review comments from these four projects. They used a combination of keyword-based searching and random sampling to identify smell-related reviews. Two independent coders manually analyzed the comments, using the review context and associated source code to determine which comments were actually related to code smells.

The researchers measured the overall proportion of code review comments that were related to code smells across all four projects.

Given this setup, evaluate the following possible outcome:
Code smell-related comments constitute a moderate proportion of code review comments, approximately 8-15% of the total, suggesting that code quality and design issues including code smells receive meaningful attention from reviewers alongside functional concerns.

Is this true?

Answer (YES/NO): NO